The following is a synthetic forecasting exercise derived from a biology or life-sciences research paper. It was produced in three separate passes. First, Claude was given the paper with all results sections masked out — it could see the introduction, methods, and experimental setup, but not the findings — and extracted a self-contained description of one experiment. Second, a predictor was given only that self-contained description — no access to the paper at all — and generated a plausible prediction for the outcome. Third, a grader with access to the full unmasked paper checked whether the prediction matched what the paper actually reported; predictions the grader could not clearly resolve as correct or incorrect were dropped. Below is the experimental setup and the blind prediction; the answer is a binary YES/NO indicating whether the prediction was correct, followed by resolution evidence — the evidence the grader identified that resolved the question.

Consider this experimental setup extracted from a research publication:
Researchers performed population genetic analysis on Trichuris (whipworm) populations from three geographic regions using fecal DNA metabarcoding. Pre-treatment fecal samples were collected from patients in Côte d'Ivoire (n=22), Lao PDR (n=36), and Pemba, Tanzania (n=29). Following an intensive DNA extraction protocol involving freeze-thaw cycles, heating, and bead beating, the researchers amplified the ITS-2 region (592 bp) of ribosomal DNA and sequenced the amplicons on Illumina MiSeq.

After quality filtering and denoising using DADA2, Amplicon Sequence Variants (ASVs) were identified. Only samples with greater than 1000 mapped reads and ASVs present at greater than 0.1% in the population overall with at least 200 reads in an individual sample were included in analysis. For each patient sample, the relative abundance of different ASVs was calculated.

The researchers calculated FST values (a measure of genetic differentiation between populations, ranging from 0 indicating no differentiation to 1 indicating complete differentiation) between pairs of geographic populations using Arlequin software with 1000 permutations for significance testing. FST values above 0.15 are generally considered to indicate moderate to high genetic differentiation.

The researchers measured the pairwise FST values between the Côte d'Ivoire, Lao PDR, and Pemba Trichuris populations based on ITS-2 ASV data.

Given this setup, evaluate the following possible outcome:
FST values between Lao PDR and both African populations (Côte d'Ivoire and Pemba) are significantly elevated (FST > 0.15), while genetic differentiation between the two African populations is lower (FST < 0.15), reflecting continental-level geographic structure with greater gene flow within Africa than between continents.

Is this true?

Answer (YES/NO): NO